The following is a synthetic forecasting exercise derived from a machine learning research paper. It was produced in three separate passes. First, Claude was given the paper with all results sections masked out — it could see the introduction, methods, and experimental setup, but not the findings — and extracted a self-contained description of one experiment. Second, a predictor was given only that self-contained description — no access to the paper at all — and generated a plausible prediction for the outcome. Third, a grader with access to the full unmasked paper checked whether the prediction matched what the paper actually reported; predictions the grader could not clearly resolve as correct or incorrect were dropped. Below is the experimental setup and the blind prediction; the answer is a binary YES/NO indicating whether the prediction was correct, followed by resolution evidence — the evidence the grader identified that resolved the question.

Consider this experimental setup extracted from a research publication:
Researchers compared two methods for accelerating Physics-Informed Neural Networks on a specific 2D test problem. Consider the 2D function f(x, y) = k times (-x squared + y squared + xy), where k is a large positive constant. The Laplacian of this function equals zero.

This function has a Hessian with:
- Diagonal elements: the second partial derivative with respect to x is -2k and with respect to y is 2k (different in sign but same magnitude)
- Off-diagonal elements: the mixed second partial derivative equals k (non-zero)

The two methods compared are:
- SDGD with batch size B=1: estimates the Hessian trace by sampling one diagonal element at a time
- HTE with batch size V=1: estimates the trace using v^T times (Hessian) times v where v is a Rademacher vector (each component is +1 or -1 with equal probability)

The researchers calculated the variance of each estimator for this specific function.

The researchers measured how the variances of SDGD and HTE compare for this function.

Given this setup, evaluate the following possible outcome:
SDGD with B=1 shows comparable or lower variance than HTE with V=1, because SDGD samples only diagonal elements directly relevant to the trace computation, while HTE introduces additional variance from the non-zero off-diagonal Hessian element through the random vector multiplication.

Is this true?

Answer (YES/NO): YES